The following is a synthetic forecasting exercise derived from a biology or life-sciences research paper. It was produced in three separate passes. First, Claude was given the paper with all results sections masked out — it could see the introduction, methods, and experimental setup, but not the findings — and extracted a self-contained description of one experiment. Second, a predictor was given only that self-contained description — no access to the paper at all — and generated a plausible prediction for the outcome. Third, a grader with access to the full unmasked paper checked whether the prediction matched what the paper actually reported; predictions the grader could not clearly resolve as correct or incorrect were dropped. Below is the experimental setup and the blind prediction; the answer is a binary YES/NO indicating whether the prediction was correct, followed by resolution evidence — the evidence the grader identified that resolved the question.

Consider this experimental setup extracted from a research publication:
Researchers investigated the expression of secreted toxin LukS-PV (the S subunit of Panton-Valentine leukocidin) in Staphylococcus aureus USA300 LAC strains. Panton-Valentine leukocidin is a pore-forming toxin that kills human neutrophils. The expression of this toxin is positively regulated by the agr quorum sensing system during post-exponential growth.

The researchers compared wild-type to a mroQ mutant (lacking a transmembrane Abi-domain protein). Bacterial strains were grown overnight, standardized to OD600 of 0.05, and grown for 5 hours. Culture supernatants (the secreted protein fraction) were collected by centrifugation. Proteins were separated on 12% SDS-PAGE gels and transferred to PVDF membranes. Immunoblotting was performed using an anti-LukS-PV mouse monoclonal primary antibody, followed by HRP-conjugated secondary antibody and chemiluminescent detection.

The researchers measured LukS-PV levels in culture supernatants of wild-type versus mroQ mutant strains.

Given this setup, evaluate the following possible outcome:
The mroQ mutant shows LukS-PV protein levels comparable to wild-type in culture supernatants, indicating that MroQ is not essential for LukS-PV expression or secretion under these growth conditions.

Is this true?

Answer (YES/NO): NO